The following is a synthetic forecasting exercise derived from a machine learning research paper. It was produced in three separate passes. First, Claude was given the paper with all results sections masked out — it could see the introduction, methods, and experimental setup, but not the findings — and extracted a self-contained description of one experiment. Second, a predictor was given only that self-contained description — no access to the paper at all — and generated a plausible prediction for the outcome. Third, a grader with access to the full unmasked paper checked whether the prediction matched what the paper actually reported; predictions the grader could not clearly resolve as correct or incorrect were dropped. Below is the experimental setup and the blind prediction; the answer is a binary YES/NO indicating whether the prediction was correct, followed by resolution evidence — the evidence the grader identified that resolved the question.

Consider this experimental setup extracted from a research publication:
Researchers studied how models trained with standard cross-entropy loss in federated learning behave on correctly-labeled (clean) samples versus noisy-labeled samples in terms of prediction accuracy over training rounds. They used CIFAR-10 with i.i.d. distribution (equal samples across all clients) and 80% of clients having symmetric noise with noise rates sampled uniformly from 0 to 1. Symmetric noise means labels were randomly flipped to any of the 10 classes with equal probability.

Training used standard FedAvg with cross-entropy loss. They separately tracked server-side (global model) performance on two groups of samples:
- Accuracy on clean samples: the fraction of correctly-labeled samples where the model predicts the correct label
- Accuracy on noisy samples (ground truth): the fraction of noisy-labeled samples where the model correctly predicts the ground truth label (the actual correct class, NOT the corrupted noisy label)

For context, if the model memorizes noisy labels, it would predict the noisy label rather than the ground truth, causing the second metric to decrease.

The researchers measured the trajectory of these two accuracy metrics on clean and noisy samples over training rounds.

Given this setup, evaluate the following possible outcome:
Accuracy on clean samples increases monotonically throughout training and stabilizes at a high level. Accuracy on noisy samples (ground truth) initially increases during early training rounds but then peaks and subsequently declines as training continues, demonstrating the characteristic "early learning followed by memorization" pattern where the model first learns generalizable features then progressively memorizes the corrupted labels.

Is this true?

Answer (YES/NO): YES